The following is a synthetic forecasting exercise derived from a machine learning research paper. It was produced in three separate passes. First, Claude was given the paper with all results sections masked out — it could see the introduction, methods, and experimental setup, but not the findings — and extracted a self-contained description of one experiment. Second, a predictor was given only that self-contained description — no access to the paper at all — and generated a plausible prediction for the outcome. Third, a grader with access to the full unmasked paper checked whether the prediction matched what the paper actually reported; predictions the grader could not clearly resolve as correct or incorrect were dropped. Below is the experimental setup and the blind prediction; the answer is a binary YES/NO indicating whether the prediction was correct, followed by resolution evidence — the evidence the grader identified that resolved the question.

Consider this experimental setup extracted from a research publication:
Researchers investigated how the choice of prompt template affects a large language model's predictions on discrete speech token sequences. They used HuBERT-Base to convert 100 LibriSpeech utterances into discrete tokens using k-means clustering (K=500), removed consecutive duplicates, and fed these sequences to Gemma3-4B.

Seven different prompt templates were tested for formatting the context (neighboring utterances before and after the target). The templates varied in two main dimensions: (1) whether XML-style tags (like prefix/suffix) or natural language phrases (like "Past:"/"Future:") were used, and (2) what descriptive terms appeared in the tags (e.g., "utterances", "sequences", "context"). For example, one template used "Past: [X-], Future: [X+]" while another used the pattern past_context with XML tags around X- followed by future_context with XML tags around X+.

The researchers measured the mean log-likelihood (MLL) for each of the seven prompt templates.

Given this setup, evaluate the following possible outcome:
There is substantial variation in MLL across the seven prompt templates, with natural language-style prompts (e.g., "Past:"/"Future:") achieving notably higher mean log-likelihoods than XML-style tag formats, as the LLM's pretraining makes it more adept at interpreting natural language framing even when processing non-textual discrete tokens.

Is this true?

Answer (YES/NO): NO